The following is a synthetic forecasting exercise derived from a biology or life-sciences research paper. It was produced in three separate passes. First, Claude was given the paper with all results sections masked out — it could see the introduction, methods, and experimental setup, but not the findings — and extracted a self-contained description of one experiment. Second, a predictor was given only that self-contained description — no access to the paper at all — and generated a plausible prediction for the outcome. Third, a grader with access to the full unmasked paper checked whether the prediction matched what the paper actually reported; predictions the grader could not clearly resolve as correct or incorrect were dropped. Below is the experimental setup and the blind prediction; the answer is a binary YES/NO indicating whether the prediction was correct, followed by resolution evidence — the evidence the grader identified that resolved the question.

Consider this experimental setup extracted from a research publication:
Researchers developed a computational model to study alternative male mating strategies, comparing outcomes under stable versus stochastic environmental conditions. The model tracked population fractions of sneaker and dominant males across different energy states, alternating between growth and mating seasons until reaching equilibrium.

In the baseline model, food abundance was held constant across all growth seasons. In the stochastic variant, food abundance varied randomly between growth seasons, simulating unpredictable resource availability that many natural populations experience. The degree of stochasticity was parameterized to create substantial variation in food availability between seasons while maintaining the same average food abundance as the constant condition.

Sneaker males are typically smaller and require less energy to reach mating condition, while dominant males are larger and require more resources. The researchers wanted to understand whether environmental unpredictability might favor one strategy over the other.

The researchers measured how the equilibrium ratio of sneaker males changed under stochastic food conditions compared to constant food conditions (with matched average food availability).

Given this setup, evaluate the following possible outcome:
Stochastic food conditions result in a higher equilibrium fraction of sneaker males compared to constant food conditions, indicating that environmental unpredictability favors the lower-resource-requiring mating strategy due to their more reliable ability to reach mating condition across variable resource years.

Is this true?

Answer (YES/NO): YES